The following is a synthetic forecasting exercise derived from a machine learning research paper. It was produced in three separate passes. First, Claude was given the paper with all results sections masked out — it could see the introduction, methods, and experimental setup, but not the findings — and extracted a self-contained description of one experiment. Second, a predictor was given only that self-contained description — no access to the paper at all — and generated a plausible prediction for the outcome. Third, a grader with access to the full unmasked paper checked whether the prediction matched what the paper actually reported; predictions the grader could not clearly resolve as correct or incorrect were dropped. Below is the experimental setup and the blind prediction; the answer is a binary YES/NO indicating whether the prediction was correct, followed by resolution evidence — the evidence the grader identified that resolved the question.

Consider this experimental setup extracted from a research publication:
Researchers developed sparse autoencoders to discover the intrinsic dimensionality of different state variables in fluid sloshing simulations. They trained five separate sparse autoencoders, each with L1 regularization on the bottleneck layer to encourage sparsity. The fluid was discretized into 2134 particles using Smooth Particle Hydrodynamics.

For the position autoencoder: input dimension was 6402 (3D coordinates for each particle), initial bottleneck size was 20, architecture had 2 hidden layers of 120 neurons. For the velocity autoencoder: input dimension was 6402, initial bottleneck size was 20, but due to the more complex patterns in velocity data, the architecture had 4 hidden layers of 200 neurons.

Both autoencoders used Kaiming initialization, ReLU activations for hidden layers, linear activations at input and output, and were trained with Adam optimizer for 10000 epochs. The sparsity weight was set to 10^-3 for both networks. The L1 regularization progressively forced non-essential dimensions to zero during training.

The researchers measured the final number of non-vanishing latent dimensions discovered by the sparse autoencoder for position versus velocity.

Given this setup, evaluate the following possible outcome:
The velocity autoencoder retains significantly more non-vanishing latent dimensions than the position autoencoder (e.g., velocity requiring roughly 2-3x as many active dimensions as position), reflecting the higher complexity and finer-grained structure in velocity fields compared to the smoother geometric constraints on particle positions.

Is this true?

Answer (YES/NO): NO